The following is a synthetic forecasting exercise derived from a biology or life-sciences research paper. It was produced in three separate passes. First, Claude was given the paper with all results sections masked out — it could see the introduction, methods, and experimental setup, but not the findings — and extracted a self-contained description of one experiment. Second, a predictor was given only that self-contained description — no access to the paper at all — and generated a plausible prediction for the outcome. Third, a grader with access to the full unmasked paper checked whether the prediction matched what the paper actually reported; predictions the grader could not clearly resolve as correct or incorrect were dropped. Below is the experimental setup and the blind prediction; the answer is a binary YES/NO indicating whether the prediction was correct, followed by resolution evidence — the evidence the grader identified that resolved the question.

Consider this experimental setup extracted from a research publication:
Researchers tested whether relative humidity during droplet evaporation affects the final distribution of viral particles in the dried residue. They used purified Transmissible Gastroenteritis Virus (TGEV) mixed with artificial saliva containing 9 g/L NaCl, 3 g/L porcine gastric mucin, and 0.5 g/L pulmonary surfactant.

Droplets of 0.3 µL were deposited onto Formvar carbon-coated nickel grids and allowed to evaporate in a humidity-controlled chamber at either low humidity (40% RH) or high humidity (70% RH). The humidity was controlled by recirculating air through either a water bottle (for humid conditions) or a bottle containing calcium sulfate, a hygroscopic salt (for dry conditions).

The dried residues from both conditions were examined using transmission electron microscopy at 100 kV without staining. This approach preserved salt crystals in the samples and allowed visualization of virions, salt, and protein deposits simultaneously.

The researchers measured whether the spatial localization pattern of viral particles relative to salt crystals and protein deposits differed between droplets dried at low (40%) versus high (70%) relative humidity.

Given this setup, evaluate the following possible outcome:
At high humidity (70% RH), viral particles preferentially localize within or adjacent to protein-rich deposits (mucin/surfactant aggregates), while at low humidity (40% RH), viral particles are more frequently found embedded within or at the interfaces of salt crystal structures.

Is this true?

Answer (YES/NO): NO